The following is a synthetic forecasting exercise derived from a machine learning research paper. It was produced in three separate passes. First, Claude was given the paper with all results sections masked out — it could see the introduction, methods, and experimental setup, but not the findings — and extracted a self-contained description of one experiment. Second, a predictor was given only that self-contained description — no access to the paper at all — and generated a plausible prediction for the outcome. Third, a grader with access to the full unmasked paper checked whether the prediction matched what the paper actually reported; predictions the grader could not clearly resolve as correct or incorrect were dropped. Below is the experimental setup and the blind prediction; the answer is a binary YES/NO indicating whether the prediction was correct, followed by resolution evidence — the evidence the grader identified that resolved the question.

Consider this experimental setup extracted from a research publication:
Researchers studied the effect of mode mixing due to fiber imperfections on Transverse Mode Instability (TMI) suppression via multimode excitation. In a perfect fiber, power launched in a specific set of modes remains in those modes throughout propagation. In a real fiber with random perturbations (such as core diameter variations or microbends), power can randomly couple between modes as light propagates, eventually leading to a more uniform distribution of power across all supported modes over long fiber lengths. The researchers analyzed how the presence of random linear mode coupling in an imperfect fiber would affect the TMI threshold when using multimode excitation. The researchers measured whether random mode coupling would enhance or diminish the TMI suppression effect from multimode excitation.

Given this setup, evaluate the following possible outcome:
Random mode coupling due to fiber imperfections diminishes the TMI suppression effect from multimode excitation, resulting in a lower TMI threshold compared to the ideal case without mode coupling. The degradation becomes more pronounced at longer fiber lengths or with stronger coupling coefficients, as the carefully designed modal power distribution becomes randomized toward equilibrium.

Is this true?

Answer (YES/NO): NO